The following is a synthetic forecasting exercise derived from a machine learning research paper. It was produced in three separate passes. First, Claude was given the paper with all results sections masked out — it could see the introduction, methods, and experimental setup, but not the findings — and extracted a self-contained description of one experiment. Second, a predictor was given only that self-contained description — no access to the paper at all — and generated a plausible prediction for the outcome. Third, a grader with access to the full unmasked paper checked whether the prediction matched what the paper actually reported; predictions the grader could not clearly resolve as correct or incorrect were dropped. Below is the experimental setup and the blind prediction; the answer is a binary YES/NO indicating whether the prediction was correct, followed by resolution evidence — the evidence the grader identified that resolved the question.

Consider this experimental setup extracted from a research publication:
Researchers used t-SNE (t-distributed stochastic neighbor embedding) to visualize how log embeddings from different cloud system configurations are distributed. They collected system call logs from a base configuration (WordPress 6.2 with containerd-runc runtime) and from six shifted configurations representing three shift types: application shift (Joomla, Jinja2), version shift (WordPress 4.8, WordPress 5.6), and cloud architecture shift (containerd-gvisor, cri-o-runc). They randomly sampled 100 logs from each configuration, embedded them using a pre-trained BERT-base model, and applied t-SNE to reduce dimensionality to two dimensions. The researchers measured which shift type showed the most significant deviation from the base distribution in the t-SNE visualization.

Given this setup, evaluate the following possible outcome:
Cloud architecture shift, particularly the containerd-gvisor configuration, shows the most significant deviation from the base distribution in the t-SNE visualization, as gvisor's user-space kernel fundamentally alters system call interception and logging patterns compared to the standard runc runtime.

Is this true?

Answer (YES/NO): YES